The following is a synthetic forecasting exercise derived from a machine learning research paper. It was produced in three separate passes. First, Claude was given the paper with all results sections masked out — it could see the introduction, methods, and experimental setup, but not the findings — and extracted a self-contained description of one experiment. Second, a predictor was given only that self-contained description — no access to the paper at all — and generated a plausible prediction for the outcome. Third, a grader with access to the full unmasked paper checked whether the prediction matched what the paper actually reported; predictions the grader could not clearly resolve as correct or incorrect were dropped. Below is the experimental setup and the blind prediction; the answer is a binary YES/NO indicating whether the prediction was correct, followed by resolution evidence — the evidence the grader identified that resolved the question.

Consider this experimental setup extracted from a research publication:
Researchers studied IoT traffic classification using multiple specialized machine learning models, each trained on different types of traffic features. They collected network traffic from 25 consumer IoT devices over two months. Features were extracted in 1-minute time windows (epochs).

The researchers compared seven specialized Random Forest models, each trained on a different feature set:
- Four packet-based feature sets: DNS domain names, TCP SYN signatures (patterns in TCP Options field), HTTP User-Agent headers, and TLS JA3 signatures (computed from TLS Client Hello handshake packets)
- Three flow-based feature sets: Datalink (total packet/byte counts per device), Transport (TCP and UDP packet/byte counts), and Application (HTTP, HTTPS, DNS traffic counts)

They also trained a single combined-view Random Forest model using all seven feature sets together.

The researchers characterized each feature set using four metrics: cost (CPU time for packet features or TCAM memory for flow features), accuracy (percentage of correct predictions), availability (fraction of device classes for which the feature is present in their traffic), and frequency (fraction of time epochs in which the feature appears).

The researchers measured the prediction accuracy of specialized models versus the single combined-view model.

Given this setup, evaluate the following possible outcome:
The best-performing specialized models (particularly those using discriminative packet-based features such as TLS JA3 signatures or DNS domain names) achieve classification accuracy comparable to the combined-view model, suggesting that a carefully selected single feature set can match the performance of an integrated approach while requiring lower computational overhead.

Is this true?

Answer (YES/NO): NO